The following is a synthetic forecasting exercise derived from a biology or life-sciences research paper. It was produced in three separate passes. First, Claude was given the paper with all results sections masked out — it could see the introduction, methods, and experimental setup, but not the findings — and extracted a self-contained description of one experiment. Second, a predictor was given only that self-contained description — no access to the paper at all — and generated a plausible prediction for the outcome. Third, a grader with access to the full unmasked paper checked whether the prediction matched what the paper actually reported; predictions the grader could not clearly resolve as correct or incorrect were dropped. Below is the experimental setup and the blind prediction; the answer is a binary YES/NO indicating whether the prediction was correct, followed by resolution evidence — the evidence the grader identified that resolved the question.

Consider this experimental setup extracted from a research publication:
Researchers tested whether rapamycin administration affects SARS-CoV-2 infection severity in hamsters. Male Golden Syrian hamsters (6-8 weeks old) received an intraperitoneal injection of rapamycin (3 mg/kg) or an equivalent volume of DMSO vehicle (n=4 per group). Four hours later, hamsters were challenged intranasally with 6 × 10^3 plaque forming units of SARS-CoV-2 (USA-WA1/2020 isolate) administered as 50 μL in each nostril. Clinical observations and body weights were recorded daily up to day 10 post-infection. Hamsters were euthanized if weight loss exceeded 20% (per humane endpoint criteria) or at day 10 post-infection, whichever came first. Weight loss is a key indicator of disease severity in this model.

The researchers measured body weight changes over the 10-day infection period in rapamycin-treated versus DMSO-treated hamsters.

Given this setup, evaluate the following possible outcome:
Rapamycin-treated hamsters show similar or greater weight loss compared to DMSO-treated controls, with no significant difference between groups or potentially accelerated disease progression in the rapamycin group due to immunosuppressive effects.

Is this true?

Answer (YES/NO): YES